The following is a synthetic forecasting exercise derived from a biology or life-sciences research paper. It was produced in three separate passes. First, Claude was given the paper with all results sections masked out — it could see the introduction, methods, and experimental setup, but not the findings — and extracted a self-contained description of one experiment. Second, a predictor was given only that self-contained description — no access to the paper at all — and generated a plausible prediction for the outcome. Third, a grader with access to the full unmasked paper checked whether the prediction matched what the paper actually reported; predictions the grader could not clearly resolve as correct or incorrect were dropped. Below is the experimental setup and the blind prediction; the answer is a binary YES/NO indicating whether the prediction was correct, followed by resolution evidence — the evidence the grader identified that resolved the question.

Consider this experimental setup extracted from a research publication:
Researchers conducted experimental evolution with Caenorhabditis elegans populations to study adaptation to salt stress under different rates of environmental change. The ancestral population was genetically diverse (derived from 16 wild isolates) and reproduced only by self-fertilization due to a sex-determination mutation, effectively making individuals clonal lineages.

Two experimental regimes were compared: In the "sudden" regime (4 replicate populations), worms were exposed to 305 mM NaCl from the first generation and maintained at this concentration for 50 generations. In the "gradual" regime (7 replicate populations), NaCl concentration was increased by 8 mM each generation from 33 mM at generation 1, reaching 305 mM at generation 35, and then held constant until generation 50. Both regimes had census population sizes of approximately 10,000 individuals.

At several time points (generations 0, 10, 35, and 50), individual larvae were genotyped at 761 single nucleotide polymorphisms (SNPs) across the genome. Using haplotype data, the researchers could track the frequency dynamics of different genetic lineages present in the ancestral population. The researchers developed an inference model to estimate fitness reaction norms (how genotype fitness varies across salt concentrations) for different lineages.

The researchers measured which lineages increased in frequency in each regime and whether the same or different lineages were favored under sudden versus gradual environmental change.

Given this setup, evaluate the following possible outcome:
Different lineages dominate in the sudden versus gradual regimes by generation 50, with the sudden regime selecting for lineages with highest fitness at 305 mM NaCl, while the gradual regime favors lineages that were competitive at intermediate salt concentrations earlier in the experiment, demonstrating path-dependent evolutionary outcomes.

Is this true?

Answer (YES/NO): YES